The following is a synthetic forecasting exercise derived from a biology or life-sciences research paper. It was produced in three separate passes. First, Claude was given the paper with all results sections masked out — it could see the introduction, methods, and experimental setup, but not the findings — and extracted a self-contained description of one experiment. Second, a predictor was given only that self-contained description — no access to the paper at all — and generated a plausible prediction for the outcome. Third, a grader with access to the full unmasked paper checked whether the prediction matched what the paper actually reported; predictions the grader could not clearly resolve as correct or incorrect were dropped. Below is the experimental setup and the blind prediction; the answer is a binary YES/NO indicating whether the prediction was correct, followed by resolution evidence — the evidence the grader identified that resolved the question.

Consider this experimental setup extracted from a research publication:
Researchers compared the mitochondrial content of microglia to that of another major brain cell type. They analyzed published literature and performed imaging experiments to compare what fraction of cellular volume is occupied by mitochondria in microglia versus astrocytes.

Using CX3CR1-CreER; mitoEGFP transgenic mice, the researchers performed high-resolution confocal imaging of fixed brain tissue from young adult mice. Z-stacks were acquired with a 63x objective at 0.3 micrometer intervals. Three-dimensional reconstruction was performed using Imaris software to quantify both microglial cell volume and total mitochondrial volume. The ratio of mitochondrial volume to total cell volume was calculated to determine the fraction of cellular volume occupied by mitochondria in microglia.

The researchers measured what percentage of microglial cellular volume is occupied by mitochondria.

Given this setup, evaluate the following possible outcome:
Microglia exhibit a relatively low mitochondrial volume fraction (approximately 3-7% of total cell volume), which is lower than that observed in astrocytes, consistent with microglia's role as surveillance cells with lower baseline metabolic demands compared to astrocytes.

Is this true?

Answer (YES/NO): NO